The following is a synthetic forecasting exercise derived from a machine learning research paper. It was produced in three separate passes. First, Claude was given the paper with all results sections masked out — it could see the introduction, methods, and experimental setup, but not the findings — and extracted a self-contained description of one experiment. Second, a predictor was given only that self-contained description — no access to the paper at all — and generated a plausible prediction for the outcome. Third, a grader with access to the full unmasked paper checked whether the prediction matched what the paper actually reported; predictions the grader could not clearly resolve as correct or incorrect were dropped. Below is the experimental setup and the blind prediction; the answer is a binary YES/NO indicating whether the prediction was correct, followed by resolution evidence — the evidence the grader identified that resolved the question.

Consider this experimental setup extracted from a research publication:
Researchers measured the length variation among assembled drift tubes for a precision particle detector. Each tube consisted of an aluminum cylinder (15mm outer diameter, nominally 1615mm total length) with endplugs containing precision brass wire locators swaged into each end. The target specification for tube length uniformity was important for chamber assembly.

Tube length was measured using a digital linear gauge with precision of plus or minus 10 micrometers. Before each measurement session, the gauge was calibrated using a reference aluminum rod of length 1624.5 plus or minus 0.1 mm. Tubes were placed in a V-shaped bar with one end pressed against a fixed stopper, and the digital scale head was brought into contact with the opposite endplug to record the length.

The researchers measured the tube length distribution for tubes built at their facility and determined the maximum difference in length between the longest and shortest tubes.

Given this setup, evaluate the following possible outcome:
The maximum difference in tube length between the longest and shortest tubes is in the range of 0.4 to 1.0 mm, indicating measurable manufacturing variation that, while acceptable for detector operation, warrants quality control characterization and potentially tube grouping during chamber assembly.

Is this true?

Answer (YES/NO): NO